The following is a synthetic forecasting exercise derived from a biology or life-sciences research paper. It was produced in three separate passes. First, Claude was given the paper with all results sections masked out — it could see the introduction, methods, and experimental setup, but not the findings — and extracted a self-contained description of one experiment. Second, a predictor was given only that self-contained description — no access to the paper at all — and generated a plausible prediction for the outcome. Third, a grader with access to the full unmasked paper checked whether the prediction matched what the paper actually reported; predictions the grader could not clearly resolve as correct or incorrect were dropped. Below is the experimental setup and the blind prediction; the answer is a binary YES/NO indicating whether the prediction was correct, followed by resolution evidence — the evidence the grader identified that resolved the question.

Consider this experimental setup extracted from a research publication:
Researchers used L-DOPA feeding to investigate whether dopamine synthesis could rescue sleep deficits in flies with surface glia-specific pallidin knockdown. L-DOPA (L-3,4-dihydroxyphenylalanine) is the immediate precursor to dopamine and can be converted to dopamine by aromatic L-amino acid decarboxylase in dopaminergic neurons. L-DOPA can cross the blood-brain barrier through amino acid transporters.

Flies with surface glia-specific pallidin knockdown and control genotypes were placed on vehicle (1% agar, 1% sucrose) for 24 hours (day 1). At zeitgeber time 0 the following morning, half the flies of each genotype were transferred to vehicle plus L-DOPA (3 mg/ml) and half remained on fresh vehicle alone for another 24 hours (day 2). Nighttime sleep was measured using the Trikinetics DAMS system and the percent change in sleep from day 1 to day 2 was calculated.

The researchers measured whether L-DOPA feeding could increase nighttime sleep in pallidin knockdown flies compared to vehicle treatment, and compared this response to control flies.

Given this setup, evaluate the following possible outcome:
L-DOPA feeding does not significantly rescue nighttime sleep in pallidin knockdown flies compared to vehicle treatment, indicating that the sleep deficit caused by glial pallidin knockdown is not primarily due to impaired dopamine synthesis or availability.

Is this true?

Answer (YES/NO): YES